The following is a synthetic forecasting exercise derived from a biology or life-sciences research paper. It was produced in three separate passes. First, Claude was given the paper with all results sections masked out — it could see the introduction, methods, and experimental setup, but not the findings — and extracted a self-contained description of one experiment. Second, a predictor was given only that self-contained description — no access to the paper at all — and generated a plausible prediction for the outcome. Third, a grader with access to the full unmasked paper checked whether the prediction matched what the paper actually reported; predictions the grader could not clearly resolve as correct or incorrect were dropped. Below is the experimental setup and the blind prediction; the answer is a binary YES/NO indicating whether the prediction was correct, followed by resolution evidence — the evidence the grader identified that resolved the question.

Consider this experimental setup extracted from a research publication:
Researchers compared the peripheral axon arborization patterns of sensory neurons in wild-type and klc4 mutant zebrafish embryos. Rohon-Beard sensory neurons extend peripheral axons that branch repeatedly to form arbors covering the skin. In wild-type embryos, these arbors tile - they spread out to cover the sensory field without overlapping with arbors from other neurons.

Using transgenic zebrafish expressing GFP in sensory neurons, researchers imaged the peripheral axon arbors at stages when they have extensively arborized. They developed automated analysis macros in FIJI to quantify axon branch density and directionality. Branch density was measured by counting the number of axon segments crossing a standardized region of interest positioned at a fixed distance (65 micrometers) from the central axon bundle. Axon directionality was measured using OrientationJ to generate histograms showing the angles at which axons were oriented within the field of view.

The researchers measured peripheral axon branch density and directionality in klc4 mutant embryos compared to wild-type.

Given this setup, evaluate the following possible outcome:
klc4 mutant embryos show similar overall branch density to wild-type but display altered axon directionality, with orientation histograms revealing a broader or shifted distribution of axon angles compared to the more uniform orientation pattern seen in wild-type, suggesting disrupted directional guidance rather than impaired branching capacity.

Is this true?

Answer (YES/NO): NO